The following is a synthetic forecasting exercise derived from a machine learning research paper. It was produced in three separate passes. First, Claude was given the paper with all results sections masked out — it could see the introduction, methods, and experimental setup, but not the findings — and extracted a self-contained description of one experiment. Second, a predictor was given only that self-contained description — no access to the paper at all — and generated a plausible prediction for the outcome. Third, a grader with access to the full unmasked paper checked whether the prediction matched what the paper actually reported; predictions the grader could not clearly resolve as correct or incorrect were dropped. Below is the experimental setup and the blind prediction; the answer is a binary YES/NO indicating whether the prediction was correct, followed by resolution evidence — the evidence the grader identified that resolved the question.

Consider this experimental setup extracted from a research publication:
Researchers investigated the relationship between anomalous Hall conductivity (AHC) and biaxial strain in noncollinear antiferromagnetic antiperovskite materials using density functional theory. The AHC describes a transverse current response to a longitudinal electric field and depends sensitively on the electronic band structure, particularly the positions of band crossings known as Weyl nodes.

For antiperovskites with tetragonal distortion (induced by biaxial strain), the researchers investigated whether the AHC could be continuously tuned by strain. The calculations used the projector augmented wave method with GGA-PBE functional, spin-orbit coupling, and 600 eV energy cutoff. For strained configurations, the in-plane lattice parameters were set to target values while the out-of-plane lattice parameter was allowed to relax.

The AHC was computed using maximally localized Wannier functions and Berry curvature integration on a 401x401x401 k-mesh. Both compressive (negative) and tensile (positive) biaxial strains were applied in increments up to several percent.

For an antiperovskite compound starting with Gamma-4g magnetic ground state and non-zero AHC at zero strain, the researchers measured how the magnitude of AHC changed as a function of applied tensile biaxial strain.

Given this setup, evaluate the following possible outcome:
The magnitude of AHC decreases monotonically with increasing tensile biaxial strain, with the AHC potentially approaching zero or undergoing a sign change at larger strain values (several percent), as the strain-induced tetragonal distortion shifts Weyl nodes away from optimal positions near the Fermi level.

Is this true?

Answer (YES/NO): NO